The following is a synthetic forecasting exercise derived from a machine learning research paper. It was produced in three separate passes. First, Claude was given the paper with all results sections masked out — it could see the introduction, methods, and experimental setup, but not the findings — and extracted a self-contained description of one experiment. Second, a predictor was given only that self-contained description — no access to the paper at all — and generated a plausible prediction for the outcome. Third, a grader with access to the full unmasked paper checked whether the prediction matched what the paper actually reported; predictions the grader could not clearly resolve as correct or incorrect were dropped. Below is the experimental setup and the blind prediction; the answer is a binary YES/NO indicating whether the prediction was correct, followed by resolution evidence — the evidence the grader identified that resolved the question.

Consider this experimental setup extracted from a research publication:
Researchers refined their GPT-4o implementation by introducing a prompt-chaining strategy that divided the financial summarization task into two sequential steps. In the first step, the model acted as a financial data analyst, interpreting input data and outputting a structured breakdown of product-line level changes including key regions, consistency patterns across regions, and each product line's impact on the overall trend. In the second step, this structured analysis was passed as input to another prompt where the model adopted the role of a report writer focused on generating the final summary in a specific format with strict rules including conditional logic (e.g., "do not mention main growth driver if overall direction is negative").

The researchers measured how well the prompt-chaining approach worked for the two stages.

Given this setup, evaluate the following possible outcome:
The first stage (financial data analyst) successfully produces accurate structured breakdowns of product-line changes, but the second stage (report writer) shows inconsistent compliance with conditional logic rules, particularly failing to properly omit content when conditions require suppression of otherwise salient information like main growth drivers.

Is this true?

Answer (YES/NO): YES